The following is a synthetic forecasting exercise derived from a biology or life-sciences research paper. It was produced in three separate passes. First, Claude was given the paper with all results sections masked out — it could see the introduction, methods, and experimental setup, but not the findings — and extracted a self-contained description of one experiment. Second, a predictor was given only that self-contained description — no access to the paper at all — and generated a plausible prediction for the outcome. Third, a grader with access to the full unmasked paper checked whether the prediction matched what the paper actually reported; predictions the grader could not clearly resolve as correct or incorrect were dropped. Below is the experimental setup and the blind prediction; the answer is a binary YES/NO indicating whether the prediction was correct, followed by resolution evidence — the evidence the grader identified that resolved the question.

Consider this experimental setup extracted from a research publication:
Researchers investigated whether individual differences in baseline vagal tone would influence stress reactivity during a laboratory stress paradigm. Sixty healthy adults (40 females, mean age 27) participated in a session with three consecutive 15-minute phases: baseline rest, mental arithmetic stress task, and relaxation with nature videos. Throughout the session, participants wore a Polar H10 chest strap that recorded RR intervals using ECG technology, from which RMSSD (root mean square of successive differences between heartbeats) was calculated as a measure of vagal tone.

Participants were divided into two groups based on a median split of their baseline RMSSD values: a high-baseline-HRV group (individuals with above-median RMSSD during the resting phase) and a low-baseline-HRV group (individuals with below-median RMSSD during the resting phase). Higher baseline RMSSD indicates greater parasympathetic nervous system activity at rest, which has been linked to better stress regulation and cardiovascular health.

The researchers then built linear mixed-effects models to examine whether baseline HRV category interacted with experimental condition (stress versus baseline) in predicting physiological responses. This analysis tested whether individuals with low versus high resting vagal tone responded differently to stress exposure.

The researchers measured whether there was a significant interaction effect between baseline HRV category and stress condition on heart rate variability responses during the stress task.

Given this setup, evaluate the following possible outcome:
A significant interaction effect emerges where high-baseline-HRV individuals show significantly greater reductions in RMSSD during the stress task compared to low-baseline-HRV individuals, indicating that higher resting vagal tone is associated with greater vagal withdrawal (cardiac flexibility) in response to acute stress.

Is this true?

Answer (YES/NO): YES